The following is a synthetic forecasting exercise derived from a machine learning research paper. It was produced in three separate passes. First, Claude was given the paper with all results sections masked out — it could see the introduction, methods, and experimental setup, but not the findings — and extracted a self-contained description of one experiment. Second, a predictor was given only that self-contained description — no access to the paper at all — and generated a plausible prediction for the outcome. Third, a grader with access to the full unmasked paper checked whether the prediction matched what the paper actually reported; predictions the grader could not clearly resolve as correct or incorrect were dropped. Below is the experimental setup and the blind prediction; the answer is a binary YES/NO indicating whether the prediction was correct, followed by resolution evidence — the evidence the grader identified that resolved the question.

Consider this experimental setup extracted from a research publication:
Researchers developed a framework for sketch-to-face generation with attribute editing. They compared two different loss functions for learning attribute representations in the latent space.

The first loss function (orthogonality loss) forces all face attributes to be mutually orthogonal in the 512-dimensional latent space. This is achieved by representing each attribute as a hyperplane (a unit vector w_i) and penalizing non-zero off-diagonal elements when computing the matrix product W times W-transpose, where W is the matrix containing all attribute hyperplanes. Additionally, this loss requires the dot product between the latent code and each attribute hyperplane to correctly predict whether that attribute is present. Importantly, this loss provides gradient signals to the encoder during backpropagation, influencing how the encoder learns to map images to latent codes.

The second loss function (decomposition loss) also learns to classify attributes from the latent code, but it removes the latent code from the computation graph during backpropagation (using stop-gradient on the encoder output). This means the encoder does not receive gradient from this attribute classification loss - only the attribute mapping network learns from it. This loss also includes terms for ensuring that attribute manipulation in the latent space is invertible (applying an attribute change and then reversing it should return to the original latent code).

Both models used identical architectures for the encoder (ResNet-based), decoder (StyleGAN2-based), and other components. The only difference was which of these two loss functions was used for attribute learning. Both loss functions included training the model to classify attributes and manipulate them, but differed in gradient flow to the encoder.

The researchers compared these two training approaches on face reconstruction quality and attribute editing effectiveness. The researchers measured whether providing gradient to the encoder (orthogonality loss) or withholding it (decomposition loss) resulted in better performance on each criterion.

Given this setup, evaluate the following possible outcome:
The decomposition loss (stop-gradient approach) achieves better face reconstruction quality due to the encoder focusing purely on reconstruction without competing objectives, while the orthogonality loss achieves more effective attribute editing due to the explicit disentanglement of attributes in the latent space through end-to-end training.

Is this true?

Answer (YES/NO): YES